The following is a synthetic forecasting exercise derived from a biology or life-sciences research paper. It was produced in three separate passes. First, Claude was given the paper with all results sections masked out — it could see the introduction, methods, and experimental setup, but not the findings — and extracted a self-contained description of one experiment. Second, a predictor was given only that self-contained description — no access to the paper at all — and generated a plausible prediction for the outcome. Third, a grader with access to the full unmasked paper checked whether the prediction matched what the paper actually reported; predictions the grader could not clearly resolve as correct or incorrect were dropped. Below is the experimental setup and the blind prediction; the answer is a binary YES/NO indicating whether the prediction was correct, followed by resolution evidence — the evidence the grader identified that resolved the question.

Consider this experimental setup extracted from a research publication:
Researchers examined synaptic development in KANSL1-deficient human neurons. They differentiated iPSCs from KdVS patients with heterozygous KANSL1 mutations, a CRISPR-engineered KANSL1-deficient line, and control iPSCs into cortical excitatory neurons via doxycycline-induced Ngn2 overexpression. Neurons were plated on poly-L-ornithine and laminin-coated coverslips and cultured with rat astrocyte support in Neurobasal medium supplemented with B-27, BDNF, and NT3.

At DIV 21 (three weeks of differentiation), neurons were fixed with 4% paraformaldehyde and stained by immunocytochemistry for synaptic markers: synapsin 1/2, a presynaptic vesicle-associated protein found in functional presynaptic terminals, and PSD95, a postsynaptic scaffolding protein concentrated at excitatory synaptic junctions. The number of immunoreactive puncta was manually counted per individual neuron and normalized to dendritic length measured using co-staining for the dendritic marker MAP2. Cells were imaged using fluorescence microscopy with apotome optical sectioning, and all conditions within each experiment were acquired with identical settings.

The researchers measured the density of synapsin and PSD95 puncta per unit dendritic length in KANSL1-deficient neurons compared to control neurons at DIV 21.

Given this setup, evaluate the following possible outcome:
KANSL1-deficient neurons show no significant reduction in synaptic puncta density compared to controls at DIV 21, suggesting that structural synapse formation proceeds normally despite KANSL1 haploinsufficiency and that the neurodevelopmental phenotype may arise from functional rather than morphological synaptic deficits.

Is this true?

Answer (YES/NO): NO